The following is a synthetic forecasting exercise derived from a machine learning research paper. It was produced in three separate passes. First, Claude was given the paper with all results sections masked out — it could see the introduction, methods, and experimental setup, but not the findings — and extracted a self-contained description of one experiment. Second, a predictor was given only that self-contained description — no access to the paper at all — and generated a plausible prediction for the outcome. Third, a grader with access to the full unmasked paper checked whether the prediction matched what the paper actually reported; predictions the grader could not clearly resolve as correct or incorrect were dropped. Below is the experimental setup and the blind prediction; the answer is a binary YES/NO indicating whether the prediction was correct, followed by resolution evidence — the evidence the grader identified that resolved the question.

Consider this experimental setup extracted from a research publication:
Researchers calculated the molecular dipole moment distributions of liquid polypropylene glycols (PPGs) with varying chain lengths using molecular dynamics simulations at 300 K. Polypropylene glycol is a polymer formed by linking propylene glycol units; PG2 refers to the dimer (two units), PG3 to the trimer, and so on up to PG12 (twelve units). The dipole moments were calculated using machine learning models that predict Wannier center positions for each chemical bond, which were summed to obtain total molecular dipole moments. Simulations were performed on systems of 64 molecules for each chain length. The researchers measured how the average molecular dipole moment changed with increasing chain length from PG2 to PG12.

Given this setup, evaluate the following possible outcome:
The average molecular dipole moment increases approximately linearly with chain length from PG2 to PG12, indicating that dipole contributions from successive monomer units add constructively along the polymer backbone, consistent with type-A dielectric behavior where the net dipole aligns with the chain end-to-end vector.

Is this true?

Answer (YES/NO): NO